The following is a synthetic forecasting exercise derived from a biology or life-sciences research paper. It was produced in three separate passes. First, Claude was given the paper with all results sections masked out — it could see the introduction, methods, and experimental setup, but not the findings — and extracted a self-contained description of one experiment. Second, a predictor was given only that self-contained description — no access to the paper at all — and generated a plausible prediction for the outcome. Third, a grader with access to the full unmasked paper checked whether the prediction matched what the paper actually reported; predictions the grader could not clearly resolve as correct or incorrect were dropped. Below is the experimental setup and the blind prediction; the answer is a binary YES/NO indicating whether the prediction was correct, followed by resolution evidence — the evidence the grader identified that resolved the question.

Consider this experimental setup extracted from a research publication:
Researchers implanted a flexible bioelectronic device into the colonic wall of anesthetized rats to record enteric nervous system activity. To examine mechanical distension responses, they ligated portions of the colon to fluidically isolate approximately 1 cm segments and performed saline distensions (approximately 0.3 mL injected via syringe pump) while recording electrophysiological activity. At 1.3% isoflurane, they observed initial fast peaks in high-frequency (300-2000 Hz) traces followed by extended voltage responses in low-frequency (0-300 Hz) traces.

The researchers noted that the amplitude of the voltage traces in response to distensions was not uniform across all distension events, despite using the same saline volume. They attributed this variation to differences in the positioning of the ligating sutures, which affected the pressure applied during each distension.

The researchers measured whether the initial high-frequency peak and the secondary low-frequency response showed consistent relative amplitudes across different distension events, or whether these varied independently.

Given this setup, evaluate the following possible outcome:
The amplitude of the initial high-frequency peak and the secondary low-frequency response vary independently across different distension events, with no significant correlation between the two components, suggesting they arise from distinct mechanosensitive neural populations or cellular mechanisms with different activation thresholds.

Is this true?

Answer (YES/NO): YES